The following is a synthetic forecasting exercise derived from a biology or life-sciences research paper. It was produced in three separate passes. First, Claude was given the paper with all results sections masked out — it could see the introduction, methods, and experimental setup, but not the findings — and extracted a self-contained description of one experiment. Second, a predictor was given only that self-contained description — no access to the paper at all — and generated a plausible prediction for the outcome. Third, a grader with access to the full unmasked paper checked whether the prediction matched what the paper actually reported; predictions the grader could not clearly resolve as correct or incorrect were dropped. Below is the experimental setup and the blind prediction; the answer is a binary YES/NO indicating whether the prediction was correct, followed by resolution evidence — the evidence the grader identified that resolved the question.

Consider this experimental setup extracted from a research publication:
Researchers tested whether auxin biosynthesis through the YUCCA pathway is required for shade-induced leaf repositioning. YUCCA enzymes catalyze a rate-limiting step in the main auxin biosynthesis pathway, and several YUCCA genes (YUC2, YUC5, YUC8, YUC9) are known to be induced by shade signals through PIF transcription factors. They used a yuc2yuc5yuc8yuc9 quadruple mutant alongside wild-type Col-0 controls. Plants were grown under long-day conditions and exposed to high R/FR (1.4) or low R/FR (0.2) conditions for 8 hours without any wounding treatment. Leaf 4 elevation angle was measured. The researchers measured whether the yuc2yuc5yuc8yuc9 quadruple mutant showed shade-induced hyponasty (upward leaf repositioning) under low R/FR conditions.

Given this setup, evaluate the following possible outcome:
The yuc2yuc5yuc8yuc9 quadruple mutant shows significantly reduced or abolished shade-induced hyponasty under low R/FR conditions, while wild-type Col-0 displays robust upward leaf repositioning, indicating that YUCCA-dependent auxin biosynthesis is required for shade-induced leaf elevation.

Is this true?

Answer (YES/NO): YES